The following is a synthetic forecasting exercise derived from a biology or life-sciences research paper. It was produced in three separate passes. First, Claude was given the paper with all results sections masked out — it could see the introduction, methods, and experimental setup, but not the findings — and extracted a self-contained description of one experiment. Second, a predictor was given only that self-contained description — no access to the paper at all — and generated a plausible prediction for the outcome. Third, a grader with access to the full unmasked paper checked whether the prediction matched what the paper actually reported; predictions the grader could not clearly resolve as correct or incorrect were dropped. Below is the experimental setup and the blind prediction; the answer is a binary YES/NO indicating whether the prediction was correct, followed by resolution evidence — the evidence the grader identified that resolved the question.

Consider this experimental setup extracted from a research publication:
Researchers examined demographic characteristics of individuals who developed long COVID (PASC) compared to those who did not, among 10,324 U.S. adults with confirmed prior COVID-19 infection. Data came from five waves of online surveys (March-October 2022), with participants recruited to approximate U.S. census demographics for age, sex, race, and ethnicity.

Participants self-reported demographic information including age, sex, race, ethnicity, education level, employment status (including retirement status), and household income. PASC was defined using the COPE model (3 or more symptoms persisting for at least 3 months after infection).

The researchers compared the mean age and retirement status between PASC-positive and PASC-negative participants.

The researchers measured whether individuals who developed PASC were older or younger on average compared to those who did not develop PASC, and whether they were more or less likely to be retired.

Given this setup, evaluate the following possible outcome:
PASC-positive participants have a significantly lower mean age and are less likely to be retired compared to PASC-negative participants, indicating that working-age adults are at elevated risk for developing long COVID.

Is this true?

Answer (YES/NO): YES